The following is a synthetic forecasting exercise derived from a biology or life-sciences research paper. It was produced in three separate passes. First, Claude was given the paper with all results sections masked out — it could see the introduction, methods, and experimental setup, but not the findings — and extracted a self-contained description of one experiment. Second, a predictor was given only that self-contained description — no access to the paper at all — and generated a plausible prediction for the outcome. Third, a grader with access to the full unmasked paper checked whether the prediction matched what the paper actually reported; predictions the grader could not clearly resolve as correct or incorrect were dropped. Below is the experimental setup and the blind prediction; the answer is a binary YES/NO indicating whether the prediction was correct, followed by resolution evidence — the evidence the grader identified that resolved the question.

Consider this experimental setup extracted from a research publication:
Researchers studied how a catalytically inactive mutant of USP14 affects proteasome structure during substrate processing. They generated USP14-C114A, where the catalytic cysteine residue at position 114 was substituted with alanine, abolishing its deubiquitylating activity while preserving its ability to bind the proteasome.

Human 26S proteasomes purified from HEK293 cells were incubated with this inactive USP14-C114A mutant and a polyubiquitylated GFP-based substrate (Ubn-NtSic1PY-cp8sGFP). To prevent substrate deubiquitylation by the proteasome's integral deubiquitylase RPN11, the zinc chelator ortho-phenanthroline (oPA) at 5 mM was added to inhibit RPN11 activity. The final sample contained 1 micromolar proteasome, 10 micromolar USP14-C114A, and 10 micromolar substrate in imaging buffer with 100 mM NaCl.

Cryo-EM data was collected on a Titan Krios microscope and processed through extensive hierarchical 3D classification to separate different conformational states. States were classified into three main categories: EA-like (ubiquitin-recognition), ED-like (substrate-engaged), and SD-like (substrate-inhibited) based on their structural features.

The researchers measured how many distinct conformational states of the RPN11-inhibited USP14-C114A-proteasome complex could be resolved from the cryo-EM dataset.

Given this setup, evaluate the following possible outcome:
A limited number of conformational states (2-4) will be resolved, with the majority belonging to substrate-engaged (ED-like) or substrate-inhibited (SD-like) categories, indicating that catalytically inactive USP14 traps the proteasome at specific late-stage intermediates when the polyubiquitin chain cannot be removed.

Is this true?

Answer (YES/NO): NO